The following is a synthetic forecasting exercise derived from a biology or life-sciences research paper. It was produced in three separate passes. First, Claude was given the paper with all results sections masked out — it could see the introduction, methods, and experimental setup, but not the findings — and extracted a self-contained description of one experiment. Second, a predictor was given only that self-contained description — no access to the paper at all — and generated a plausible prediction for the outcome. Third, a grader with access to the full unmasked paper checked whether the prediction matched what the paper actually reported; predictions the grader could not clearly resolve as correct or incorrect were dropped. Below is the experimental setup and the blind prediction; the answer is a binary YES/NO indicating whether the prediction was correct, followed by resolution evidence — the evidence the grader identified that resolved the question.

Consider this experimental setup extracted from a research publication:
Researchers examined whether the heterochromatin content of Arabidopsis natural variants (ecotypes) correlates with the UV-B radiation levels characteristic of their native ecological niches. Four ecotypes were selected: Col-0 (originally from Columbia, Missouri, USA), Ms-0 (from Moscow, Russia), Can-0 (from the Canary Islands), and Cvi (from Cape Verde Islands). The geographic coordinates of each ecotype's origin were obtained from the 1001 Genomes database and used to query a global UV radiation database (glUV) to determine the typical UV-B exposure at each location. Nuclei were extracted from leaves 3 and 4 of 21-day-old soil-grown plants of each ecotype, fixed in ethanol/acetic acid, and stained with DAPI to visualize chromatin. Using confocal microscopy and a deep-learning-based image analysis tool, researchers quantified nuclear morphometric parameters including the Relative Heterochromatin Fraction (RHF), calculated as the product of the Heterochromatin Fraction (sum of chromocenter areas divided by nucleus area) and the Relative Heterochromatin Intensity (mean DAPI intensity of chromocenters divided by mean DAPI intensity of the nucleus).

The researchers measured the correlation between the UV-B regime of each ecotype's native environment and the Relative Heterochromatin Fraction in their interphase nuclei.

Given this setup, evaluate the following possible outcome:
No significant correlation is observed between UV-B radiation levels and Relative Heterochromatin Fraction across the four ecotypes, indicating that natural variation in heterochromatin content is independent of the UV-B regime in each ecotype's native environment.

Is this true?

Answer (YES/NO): NO